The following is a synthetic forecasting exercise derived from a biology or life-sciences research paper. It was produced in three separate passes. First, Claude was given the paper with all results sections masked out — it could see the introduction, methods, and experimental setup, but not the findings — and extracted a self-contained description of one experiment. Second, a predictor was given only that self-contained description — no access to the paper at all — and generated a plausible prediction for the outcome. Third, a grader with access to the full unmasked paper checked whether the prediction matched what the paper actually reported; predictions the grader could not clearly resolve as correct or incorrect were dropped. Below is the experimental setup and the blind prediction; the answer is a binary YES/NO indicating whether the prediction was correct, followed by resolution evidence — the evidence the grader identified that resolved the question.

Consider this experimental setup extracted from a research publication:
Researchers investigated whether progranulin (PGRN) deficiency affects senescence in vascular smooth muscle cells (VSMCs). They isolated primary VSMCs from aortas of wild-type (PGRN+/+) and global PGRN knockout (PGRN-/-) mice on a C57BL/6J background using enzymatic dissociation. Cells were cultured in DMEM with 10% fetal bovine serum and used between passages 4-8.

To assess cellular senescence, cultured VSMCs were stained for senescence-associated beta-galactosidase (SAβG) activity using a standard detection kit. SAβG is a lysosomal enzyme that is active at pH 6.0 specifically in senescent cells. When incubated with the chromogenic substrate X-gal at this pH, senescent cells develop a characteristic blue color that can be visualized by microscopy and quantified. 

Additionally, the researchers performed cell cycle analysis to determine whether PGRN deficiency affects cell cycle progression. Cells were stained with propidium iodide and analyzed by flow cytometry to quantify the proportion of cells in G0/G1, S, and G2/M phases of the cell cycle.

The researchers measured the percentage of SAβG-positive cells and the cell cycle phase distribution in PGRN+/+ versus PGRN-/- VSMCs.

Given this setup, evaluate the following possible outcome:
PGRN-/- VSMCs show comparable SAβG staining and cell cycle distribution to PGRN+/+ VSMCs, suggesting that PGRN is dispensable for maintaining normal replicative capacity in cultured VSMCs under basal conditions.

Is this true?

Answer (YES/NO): NO